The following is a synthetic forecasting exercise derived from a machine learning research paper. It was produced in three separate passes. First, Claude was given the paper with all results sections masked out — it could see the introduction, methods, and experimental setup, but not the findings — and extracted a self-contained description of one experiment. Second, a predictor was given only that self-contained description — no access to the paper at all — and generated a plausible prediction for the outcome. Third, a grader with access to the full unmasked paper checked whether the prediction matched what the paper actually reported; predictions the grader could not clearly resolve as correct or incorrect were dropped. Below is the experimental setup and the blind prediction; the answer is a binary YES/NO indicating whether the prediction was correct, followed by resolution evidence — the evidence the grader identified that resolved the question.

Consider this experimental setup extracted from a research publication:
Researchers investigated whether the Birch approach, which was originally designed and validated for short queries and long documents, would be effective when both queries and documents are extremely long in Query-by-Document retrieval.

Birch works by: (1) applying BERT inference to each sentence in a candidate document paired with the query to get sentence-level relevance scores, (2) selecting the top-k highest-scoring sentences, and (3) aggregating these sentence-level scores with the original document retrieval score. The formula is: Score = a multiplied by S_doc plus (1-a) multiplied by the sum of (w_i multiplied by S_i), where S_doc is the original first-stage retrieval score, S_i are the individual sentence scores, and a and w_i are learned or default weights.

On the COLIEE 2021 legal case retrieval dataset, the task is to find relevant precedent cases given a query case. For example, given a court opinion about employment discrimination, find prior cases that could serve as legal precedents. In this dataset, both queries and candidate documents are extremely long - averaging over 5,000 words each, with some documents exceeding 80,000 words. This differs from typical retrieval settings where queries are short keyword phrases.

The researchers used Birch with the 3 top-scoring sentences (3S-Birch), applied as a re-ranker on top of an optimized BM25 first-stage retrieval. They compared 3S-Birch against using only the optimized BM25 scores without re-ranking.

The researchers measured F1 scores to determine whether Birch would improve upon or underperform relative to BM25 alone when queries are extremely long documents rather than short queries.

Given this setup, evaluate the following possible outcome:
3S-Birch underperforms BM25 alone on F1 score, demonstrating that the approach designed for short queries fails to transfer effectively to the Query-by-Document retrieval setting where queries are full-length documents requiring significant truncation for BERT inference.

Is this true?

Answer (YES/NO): NO